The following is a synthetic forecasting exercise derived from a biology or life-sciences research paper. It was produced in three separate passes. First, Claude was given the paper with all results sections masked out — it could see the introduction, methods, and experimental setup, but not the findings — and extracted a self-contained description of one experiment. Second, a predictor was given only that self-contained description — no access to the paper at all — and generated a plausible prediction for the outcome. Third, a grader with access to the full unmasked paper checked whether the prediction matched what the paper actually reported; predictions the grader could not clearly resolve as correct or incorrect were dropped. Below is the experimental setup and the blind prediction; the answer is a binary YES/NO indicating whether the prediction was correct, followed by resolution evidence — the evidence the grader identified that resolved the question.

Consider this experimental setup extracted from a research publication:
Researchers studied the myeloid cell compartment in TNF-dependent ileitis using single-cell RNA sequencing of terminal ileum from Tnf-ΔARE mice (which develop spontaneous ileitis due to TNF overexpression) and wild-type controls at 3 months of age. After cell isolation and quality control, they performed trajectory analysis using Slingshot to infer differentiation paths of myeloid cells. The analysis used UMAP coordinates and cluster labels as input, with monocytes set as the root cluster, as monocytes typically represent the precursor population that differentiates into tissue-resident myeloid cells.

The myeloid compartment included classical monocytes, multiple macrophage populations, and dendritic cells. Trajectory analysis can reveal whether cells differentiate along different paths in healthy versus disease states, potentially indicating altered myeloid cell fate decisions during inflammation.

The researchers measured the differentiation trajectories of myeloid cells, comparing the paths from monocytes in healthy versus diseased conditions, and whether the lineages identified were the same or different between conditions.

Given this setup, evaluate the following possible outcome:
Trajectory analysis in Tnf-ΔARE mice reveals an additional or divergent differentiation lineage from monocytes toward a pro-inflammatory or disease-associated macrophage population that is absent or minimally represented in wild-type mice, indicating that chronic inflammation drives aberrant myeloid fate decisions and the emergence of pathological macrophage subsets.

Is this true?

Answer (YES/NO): NO